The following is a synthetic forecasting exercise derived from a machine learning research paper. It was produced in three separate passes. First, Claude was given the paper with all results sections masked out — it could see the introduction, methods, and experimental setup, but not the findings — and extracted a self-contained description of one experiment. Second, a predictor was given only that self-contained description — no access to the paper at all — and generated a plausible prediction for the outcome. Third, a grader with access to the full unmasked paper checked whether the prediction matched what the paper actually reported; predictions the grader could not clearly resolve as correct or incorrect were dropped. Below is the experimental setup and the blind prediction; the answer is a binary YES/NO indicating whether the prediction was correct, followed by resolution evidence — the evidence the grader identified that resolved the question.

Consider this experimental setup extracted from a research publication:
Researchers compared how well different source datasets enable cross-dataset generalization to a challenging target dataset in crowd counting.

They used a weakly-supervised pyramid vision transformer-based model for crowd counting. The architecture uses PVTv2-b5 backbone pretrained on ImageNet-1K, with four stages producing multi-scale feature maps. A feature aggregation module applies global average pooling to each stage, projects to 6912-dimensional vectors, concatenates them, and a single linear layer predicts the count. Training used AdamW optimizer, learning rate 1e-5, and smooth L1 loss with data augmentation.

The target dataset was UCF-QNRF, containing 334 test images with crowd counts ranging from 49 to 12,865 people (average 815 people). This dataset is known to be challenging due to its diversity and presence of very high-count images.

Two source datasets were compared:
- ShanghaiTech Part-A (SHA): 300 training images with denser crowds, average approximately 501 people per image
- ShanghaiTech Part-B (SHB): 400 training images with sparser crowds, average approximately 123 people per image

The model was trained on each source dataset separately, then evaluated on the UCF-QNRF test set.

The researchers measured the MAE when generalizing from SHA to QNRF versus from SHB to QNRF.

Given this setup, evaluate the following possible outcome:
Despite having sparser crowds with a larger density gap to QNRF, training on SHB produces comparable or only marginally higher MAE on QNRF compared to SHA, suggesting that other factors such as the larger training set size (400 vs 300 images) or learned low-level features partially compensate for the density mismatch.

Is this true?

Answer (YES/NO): NO